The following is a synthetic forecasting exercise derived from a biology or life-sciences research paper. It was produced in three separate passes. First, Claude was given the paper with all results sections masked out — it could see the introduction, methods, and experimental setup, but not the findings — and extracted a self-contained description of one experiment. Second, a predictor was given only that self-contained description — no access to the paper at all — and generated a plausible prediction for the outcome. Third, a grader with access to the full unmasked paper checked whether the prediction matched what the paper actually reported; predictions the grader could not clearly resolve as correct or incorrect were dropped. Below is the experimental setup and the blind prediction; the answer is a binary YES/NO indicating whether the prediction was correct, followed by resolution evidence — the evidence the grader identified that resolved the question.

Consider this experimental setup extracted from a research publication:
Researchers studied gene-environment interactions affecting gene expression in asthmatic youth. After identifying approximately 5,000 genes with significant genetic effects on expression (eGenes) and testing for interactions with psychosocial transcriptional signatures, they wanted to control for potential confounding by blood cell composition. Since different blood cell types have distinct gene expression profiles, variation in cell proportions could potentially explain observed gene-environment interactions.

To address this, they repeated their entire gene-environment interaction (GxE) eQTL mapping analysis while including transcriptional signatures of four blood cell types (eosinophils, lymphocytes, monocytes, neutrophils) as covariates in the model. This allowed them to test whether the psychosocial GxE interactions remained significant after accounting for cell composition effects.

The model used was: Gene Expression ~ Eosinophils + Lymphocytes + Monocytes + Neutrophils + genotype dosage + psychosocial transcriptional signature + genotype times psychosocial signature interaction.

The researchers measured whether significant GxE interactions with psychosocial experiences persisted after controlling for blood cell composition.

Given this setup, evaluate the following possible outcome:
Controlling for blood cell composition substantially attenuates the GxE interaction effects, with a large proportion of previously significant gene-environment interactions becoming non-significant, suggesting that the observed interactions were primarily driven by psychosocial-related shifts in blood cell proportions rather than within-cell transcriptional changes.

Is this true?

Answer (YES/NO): NO